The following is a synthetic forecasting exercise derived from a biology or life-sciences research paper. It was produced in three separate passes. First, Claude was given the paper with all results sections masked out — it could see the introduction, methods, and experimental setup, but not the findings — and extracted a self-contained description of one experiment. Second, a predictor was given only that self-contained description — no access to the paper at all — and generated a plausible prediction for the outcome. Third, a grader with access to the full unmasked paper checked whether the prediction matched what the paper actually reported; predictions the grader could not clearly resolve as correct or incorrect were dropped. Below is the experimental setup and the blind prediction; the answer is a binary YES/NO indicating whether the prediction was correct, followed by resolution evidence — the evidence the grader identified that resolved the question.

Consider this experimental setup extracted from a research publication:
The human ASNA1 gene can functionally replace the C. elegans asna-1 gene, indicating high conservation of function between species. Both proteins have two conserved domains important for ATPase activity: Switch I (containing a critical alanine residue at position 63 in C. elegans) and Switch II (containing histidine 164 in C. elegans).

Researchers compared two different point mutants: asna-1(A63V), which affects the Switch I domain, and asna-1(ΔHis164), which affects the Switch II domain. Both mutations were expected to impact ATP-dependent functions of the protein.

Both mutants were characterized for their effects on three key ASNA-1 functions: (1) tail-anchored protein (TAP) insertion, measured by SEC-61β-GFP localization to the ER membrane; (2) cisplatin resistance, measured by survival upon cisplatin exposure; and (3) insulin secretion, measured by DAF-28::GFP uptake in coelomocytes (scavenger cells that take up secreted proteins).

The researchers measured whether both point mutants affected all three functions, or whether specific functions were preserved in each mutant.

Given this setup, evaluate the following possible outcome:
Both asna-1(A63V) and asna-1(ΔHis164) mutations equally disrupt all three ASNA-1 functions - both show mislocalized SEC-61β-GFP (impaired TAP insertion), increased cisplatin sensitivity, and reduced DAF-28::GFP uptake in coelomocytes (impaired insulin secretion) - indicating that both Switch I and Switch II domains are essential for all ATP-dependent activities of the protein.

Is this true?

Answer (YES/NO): NO